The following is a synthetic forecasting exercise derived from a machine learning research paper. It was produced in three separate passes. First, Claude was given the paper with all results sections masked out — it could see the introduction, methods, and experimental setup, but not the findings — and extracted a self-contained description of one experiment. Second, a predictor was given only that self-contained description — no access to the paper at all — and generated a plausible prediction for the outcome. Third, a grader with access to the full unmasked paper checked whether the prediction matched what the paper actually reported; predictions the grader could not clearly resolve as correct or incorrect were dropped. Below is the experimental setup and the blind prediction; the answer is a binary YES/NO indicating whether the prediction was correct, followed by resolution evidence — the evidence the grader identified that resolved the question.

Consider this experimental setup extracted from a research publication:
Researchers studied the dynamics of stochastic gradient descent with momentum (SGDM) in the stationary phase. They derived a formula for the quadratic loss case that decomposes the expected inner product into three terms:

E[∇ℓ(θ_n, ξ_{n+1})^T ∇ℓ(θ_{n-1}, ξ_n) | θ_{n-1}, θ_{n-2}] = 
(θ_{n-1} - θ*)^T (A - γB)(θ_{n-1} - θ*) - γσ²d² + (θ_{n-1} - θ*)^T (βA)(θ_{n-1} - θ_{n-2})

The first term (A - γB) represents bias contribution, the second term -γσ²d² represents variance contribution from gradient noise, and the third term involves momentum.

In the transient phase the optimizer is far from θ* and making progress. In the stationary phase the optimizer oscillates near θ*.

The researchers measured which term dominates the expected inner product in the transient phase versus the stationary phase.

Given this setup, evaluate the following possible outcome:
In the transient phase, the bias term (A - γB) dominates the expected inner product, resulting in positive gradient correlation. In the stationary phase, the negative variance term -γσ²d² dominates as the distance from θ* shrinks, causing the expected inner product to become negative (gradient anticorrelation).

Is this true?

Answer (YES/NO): YES